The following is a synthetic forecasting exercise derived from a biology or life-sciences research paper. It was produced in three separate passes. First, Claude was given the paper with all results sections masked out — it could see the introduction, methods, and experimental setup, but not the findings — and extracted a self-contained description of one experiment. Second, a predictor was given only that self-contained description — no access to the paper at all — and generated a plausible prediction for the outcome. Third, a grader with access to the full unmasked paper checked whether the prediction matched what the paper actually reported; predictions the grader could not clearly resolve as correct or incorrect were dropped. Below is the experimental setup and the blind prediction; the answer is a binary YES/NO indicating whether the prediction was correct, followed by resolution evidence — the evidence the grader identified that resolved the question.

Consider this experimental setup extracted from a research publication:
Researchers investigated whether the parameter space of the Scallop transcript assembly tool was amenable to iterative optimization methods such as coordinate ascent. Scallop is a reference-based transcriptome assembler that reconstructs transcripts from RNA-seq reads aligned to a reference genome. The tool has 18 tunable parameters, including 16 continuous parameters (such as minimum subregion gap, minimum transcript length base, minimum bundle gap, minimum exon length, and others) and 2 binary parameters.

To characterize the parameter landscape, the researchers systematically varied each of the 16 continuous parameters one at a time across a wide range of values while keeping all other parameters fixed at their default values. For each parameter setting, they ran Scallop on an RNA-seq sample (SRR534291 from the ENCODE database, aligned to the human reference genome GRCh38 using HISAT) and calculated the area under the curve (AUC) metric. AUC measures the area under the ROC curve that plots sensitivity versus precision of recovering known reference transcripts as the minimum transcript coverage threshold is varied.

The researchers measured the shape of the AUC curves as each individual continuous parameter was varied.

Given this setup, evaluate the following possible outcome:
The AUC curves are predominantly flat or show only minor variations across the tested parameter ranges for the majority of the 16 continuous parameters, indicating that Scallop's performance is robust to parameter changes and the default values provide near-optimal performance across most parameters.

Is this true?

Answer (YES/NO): NO